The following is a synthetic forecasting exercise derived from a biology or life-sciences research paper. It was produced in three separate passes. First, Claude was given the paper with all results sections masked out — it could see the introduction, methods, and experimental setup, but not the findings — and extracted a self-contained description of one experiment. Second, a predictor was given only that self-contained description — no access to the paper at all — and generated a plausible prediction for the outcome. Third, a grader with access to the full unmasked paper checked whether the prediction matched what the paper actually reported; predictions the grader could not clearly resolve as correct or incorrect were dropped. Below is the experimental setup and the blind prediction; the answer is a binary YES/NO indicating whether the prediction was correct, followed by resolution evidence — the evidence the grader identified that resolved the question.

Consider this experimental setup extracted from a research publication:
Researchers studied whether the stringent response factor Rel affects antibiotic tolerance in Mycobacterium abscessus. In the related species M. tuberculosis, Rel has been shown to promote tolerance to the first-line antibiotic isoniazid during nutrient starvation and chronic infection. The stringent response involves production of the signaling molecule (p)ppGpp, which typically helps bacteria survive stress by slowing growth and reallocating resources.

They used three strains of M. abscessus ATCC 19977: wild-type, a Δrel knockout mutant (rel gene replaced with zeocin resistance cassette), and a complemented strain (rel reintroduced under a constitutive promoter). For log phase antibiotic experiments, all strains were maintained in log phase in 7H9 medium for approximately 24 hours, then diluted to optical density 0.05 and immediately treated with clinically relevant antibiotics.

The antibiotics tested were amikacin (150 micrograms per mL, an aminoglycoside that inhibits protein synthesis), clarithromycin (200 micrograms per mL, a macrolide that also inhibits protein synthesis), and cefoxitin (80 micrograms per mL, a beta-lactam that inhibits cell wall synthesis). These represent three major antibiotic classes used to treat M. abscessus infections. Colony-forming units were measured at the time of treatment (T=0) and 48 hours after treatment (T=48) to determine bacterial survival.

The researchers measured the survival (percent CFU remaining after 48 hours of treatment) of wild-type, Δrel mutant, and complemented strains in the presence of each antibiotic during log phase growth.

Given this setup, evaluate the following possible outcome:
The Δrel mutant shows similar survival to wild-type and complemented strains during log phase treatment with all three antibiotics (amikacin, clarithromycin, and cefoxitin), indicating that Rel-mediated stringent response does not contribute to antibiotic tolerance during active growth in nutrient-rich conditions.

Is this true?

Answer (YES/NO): NO